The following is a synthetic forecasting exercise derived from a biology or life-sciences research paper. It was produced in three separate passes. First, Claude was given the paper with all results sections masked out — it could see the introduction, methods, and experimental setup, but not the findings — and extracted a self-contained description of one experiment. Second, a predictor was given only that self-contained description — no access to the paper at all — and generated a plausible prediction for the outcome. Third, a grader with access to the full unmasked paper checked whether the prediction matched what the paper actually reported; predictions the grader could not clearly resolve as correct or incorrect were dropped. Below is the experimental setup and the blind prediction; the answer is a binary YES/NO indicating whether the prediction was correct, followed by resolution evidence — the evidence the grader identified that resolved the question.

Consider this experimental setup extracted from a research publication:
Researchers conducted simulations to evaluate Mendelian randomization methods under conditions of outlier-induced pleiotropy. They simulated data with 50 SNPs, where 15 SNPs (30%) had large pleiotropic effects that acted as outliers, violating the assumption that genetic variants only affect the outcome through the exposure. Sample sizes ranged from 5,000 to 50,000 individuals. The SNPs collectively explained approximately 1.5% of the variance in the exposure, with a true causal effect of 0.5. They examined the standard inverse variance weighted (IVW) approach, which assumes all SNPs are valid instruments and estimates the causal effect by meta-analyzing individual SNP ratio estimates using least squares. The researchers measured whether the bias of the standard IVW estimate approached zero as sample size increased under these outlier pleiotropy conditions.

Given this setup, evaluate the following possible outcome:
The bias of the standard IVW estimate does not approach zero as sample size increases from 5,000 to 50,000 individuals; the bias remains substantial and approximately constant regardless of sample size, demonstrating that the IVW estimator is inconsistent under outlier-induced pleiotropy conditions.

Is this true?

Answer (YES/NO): YES